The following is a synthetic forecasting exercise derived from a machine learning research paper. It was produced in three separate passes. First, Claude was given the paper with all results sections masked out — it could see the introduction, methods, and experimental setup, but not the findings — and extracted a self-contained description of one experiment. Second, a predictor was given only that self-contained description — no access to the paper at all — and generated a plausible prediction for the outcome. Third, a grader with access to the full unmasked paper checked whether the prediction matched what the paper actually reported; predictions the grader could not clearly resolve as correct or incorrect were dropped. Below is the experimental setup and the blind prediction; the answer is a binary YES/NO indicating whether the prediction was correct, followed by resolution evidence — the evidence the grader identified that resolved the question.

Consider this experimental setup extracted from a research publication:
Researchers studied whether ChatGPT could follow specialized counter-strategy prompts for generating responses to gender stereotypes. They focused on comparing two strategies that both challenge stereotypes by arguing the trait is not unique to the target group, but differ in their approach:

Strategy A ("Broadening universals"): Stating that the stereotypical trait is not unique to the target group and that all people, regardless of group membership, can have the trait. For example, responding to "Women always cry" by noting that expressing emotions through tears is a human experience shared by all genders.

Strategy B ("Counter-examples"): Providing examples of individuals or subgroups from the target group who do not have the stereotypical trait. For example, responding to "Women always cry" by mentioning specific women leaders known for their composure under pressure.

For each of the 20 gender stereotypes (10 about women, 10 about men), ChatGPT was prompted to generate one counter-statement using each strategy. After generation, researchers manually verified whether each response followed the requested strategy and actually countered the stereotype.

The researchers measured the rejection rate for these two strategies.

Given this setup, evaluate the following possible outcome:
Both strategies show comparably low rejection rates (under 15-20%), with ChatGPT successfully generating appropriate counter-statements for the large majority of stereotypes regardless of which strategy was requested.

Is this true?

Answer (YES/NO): YES